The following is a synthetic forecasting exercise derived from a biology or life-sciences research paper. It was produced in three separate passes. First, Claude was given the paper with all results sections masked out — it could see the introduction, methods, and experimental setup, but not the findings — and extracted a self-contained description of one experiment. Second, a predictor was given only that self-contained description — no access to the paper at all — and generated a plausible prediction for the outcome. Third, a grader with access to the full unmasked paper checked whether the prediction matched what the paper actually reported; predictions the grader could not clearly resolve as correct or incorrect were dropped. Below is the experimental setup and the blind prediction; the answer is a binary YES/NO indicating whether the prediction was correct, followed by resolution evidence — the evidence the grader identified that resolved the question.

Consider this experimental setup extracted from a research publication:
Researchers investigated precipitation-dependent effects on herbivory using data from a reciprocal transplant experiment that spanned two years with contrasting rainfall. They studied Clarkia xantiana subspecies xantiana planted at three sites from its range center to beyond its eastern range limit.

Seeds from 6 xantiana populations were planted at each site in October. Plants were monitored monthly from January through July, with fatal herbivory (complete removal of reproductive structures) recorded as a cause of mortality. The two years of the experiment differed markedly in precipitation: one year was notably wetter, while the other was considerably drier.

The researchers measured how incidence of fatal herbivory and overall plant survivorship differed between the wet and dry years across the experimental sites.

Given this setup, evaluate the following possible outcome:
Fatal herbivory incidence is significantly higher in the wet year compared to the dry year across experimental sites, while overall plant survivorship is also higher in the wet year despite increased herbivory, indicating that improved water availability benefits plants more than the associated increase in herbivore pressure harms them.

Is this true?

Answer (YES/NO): YES